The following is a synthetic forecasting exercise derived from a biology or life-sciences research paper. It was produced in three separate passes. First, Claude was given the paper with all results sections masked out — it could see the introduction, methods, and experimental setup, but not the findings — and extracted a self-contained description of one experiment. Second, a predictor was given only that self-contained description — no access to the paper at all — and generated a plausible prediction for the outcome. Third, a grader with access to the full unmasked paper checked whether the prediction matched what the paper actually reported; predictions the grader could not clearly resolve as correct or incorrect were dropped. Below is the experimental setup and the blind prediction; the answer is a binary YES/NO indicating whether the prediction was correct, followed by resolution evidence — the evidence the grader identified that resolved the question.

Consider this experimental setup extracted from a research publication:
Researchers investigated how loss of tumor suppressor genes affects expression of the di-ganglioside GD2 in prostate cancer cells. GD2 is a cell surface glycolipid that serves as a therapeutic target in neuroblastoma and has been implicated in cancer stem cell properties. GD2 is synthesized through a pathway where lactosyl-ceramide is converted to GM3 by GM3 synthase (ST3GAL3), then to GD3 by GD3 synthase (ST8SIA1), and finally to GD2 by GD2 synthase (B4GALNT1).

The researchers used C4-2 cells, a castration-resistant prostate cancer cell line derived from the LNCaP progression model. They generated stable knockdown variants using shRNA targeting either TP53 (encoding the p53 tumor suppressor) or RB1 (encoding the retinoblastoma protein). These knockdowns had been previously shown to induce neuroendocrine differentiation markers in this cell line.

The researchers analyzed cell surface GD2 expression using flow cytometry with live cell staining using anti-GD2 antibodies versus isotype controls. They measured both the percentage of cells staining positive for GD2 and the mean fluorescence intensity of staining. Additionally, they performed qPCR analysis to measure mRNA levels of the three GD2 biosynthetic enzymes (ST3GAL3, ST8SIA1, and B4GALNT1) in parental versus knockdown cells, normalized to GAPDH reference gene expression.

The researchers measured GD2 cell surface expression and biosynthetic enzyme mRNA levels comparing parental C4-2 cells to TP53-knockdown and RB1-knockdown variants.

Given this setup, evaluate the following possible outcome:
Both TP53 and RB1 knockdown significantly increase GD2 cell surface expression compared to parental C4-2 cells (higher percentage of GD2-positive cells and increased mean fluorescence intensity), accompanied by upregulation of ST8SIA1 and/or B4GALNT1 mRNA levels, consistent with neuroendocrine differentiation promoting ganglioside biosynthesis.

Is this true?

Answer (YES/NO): YES